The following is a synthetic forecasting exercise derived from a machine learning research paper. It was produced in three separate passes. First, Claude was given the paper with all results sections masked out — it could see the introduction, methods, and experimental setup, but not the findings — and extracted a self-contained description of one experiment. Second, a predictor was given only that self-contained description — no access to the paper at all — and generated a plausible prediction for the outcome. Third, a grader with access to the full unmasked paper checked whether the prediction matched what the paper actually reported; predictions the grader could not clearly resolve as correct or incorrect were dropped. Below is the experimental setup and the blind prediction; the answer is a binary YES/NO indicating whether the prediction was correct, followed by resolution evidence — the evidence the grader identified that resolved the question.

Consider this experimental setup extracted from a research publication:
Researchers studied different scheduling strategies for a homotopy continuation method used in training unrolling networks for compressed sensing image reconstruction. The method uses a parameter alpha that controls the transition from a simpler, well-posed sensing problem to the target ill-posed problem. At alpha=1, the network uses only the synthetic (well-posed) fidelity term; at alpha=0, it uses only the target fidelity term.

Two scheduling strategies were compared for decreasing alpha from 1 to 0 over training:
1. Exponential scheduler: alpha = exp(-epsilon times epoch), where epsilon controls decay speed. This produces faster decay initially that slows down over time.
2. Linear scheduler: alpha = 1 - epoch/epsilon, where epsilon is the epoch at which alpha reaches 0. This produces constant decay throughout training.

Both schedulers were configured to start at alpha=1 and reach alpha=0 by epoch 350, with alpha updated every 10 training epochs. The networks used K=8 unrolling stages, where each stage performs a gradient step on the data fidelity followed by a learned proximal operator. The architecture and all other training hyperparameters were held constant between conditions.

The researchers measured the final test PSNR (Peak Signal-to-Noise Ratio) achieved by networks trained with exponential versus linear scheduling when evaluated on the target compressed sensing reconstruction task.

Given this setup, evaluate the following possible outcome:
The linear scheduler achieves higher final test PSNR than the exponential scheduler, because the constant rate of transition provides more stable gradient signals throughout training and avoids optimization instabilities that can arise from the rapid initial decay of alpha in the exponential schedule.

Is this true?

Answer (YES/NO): YES